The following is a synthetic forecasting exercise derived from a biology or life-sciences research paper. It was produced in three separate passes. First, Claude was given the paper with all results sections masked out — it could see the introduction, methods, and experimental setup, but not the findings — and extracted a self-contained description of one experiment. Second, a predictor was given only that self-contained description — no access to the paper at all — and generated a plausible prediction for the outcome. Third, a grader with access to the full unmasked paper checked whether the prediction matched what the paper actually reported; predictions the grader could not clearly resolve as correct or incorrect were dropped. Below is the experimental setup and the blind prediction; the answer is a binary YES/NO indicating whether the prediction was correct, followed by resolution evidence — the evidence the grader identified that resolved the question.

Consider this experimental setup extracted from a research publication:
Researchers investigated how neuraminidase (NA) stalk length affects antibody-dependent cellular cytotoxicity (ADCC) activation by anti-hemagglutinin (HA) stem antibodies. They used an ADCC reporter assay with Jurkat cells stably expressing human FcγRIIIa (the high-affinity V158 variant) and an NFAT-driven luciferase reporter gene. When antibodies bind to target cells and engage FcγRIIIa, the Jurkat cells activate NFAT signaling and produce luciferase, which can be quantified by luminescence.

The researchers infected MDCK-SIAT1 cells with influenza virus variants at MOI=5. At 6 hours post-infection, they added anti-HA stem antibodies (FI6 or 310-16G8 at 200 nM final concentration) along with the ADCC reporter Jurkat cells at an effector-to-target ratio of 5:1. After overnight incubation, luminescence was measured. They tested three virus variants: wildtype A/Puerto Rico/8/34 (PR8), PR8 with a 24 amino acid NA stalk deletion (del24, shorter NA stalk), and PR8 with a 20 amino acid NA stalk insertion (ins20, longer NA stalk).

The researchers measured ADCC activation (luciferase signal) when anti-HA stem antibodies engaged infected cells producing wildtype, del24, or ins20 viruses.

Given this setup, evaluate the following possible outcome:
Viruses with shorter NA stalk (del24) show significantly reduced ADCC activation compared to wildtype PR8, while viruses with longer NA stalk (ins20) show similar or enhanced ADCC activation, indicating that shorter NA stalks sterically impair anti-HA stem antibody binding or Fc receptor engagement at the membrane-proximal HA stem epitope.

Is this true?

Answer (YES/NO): NO